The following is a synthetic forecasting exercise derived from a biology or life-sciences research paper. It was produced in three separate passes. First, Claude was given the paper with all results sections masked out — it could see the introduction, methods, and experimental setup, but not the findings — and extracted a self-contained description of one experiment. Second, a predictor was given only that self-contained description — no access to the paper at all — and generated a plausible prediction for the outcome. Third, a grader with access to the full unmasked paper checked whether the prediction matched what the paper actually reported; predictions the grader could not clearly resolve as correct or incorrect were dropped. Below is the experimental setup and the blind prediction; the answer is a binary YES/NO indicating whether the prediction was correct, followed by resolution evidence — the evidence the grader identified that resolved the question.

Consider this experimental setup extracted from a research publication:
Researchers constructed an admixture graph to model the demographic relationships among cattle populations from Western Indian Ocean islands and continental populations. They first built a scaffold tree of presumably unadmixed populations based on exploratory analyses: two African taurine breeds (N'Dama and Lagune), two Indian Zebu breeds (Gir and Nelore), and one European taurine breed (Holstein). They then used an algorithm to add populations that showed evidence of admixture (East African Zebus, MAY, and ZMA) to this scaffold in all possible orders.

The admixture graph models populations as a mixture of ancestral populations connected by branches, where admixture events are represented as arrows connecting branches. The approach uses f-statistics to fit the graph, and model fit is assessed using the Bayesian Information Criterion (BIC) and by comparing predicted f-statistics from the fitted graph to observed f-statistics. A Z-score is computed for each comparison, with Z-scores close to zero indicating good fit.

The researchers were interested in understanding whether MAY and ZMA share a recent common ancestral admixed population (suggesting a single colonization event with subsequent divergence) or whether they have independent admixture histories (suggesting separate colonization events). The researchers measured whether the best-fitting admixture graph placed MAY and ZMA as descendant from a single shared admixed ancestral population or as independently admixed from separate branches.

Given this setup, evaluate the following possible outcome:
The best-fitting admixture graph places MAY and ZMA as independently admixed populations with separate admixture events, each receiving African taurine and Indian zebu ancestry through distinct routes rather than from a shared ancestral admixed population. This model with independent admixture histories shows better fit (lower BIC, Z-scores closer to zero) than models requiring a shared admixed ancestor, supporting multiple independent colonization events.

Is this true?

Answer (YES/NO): NO